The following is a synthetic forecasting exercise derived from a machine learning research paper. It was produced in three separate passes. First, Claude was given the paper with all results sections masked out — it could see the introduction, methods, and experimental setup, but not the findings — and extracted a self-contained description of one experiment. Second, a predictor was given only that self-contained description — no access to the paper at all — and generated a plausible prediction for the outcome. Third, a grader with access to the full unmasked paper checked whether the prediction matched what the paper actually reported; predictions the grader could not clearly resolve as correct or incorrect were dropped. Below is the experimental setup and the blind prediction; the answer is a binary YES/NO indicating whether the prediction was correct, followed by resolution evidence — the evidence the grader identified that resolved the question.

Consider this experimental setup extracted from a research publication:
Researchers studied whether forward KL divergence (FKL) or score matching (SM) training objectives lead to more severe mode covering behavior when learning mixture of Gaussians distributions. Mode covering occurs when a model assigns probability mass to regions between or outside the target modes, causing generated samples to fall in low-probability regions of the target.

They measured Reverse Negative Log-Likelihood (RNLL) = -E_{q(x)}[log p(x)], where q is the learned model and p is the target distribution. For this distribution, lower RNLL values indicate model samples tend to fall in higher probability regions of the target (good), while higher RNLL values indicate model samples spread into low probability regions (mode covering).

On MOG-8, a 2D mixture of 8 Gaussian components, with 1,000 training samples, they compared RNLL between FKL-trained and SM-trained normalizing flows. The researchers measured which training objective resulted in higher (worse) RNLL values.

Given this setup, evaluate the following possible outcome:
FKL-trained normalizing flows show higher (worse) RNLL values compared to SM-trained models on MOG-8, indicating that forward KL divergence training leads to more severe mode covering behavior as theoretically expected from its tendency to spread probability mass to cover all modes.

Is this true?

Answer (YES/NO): NO